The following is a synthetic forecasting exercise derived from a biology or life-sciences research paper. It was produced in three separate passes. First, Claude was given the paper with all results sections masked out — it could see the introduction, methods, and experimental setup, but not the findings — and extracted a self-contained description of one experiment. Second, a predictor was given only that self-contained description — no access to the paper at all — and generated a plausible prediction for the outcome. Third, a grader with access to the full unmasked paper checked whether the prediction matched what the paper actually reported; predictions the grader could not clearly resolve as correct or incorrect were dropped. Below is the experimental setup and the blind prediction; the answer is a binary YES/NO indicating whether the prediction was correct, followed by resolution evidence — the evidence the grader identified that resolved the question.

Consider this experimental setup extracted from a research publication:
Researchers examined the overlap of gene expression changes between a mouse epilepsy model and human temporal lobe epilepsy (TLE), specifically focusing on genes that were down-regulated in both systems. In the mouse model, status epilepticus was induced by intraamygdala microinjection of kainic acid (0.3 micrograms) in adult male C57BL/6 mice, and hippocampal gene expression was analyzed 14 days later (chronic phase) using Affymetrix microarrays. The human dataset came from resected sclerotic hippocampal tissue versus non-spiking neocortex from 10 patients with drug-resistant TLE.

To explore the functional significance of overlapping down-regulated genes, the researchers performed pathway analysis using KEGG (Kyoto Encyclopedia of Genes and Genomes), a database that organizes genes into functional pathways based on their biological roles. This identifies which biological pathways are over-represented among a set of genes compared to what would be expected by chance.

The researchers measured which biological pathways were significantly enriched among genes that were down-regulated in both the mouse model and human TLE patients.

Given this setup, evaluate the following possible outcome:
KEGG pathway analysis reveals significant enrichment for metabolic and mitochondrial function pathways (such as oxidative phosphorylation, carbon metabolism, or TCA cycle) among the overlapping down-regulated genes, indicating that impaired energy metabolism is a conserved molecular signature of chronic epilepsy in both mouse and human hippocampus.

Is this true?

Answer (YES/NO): NO